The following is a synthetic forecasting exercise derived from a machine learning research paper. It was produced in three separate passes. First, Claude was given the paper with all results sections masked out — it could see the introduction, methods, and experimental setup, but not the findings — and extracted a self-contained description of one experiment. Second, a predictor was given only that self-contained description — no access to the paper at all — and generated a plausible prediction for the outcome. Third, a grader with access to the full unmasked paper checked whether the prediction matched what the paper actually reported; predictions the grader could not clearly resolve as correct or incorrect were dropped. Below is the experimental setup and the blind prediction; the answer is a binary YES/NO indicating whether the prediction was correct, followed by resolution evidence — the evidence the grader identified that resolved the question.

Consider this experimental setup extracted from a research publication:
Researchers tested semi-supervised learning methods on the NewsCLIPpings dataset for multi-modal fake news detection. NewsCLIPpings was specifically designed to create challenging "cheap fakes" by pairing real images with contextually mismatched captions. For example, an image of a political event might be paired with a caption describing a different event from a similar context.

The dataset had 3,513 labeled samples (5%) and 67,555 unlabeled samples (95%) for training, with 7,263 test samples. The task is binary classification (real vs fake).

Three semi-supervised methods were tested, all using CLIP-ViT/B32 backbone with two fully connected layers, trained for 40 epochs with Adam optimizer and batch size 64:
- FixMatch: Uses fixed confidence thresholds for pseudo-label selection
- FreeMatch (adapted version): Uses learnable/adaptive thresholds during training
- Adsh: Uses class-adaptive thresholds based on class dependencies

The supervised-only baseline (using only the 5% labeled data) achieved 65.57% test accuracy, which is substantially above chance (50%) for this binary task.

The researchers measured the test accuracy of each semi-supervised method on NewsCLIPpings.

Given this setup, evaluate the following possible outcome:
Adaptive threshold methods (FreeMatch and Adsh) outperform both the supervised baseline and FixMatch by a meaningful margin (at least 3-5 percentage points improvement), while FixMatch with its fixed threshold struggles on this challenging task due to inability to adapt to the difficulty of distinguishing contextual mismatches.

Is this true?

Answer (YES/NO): NO